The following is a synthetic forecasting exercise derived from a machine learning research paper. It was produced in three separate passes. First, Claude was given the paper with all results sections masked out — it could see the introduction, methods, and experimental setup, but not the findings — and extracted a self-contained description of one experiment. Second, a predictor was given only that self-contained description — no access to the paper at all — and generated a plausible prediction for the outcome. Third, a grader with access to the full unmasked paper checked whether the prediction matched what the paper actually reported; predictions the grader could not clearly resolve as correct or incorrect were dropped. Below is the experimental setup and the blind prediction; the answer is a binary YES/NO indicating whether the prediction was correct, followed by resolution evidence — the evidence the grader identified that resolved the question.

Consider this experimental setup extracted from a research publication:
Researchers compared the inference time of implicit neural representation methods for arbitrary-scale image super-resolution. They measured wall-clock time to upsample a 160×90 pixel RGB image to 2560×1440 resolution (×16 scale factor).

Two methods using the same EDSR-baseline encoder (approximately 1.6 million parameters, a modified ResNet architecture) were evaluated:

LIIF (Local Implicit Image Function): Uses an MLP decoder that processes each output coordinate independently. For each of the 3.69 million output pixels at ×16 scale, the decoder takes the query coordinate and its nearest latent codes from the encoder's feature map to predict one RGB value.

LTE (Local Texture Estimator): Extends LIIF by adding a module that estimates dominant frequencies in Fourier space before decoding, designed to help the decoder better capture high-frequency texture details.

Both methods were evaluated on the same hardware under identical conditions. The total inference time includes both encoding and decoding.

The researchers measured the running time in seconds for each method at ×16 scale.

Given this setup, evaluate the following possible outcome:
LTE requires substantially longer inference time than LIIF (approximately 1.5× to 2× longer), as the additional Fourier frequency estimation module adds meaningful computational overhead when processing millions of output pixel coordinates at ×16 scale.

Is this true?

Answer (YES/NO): NO